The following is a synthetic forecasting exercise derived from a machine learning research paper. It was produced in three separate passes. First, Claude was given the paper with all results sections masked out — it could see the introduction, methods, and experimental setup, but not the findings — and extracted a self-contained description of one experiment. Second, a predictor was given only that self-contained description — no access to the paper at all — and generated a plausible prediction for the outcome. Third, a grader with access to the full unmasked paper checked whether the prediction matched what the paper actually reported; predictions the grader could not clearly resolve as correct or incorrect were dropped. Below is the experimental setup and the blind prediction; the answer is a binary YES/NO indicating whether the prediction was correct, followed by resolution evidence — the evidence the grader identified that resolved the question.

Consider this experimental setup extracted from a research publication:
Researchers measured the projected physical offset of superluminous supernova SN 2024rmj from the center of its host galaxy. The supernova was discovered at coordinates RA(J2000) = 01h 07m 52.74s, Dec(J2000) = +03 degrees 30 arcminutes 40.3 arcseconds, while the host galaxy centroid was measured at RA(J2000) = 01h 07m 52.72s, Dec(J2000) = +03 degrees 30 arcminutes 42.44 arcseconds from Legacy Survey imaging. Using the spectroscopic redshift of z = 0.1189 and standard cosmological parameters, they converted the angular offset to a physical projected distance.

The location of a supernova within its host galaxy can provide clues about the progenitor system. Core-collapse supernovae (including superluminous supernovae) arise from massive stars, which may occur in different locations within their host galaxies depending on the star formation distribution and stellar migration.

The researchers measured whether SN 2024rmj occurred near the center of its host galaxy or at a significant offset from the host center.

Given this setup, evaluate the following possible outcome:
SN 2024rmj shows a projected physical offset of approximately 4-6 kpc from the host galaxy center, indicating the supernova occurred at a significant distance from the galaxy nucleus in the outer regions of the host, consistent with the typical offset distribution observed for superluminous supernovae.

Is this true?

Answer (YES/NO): NO